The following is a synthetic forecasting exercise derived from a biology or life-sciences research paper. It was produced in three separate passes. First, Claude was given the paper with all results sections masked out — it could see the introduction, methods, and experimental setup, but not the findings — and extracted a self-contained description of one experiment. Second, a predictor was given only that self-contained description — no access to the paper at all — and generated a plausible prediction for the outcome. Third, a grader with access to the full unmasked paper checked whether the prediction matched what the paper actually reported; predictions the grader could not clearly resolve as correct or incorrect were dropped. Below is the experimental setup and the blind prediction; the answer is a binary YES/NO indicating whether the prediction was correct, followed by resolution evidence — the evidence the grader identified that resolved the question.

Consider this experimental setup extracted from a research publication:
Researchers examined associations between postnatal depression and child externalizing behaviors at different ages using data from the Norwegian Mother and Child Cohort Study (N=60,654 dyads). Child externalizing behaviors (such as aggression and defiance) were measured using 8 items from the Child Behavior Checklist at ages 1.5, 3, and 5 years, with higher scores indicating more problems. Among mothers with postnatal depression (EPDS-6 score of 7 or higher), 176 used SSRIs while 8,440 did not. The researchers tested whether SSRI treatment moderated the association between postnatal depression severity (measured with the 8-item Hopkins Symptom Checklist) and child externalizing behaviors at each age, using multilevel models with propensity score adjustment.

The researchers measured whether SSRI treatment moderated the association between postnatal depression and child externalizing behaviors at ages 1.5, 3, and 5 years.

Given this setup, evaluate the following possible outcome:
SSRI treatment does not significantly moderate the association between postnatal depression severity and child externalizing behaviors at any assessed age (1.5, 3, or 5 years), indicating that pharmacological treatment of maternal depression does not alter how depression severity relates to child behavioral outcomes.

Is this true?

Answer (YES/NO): NO